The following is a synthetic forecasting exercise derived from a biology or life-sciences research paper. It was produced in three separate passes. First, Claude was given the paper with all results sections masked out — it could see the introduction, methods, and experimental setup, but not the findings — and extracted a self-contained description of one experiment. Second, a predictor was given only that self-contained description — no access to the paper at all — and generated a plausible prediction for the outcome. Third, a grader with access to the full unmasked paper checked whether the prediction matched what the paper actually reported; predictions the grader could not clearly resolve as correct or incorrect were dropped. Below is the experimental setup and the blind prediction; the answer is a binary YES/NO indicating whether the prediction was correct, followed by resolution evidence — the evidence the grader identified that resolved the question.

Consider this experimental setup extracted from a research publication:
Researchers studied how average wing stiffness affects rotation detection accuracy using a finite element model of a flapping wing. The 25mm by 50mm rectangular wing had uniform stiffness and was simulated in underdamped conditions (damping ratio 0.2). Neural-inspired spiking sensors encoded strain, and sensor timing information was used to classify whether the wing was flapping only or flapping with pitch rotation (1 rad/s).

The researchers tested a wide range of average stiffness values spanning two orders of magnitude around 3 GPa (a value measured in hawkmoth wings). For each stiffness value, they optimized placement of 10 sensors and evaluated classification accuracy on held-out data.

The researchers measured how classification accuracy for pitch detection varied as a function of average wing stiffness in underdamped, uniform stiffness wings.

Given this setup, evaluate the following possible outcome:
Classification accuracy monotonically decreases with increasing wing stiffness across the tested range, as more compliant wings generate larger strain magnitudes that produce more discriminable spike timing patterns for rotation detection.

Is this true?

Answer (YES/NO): NO